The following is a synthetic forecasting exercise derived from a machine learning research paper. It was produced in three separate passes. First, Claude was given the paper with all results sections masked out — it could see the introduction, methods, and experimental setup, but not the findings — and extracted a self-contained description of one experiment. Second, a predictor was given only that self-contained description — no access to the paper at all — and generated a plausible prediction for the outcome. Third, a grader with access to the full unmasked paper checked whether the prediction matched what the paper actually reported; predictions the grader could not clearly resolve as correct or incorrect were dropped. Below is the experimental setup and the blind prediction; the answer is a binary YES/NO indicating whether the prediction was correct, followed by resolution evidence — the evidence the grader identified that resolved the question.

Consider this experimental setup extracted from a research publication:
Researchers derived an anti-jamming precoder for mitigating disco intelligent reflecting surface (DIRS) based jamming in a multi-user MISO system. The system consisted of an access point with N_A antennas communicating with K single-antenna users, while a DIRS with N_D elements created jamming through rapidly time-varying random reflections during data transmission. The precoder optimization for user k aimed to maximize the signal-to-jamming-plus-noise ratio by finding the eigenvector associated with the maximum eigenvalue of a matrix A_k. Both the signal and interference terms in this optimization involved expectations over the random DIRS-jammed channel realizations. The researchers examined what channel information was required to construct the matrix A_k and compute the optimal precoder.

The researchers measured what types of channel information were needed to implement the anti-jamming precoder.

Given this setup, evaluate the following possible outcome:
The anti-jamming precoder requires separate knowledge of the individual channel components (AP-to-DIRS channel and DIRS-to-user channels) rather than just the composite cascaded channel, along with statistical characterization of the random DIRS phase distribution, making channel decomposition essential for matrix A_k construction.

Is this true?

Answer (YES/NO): NO